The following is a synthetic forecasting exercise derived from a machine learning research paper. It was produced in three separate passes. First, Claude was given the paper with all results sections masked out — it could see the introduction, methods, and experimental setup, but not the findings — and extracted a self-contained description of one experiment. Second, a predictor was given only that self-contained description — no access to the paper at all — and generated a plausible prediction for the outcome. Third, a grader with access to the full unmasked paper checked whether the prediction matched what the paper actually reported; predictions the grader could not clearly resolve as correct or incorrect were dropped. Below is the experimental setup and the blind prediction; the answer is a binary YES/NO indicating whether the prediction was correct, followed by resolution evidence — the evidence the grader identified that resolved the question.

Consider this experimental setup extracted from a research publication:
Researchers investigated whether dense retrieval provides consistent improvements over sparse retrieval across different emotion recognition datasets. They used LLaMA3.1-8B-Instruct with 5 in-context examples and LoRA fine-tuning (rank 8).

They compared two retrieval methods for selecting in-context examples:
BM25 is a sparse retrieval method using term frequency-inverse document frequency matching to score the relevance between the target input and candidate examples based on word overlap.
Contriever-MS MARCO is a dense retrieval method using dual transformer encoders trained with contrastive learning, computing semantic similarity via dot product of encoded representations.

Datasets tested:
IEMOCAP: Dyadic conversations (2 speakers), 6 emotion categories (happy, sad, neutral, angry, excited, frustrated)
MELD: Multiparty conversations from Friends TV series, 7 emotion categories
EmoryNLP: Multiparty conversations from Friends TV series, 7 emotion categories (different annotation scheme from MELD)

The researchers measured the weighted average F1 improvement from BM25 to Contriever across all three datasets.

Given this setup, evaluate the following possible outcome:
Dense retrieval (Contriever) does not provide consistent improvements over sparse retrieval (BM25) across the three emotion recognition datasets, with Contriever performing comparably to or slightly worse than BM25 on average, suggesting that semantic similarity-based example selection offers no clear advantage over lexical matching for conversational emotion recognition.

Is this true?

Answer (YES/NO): NO